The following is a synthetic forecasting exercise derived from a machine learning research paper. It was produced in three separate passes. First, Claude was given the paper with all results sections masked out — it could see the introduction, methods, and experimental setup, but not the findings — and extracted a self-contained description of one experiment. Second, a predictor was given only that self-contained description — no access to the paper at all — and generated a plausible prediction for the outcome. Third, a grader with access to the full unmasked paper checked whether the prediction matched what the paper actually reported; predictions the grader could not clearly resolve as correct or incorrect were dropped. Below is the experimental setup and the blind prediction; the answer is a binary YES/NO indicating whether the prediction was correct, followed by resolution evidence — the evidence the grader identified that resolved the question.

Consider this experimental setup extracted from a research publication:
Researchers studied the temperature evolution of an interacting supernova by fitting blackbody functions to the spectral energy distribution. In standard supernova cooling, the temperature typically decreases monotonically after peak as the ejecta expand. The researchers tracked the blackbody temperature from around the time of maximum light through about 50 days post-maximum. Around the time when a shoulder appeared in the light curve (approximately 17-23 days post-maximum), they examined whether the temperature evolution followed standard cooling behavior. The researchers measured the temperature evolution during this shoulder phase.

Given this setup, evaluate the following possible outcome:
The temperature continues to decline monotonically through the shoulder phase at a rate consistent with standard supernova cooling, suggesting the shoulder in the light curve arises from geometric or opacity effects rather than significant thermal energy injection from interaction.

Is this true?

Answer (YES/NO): NO